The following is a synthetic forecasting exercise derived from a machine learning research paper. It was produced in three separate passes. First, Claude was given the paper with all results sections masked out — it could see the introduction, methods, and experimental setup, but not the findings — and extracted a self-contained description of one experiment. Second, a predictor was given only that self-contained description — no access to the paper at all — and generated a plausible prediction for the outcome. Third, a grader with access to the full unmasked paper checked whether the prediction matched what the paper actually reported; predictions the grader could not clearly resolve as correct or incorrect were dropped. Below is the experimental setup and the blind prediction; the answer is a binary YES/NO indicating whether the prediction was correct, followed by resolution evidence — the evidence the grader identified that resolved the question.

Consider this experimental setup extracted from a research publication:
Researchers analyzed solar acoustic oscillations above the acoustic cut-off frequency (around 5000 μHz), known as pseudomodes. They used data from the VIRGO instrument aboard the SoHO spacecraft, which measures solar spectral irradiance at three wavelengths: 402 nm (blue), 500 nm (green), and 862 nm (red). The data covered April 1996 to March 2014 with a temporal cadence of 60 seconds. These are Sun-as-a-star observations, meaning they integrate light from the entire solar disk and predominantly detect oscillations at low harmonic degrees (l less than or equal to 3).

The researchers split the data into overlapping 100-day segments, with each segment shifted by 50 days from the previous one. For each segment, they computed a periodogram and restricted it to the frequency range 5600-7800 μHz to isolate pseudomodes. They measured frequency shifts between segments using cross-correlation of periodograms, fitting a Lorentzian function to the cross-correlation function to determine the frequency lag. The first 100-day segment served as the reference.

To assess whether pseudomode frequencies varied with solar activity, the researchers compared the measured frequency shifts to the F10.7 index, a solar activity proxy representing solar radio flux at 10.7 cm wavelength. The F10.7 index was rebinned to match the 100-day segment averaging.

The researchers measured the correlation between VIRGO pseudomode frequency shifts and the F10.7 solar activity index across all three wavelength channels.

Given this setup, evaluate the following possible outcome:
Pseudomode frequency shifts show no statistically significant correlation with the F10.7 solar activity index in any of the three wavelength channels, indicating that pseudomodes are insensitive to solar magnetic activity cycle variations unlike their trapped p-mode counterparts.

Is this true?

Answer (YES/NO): NO